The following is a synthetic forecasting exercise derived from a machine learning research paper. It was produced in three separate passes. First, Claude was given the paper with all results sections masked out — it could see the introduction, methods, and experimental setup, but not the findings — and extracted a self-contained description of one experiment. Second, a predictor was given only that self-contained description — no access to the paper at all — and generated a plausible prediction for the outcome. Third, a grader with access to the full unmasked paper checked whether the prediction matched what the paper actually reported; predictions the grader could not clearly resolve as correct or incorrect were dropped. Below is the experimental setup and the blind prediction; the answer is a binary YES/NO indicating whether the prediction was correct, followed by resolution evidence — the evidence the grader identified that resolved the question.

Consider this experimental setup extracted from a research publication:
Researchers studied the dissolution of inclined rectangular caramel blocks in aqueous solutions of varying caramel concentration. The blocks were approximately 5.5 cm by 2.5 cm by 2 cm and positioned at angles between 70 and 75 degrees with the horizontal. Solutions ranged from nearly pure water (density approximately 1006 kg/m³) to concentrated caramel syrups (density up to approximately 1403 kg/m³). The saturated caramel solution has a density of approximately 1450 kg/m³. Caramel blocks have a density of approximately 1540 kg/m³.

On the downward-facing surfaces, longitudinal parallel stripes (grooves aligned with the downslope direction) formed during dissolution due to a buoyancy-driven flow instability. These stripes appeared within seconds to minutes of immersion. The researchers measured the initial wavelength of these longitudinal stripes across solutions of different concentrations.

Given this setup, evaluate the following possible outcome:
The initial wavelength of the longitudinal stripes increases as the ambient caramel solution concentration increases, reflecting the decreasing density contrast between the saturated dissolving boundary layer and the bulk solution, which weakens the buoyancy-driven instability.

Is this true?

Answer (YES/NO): YES